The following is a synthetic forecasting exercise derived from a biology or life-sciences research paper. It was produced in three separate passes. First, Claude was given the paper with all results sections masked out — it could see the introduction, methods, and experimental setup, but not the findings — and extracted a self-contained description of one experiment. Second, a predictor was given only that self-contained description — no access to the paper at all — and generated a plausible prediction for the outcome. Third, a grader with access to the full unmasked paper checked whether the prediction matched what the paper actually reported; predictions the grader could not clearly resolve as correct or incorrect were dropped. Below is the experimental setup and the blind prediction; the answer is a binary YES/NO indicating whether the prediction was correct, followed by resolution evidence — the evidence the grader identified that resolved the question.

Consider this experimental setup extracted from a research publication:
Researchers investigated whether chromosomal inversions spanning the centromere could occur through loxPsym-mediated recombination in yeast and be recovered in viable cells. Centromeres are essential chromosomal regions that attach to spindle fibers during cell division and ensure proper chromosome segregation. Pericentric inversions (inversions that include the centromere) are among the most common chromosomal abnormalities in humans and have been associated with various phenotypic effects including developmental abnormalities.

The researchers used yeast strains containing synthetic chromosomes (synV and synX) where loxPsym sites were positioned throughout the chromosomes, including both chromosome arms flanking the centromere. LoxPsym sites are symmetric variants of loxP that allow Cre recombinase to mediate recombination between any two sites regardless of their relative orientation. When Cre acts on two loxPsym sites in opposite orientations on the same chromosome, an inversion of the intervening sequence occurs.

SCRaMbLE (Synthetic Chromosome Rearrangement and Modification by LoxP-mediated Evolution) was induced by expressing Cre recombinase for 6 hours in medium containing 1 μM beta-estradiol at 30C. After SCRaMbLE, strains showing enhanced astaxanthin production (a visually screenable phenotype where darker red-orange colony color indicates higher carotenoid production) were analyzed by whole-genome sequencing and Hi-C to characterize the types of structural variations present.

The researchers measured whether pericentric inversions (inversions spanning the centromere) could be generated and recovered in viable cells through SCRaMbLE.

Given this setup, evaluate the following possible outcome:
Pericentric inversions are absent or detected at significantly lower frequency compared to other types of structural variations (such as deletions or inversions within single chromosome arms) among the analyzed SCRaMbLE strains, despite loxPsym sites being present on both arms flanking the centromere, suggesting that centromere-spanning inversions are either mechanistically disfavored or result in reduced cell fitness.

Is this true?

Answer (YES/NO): NO